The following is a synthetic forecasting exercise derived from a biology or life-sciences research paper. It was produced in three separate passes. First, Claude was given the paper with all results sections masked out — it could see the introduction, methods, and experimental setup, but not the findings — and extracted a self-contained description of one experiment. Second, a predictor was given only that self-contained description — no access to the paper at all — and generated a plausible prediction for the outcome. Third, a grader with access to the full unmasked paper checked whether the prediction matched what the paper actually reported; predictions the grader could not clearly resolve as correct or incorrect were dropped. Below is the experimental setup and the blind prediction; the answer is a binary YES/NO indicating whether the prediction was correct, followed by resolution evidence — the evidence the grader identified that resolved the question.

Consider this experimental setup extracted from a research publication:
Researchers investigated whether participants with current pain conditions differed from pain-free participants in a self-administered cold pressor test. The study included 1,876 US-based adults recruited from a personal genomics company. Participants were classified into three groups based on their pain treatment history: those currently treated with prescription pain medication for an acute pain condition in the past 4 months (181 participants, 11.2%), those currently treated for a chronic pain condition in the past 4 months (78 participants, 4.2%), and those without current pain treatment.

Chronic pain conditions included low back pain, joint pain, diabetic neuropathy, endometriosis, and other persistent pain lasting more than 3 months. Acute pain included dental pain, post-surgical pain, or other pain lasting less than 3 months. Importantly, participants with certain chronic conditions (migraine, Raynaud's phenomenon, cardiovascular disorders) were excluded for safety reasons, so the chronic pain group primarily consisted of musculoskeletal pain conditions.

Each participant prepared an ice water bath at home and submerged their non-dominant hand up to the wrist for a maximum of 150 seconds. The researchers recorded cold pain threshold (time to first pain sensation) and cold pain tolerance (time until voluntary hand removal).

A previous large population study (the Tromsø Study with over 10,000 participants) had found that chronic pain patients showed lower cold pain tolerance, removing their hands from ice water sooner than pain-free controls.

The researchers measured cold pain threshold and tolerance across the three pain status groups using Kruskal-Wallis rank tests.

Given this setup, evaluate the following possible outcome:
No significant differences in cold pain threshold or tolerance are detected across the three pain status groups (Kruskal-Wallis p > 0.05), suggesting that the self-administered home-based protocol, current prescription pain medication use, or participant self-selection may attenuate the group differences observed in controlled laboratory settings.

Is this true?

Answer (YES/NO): YES